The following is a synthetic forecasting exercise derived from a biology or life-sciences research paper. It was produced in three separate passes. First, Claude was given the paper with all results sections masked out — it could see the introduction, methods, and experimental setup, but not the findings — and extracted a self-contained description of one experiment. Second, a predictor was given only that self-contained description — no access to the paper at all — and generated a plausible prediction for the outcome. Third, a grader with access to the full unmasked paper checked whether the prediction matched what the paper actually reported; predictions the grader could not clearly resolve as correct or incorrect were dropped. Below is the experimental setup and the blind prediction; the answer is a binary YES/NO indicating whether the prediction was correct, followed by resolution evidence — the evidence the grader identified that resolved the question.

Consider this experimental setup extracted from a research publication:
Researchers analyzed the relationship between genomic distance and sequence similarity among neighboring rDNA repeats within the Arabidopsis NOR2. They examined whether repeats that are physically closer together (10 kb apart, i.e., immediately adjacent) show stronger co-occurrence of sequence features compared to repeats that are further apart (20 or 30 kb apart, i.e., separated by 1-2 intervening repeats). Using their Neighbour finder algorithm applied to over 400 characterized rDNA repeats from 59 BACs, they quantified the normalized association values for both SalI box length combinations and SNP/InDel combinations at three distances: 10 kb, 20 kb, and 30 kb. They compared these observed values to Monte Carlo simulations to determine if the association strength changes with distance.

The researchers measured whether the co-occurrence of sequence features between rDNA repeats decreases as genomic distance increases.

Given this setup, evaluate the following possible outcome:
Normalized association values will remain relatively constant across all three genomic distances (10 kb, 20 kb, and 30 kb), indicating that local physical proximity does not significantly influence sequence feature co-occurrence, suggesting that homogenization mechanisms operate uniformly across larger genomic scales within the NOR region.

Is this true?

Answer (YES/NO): NO